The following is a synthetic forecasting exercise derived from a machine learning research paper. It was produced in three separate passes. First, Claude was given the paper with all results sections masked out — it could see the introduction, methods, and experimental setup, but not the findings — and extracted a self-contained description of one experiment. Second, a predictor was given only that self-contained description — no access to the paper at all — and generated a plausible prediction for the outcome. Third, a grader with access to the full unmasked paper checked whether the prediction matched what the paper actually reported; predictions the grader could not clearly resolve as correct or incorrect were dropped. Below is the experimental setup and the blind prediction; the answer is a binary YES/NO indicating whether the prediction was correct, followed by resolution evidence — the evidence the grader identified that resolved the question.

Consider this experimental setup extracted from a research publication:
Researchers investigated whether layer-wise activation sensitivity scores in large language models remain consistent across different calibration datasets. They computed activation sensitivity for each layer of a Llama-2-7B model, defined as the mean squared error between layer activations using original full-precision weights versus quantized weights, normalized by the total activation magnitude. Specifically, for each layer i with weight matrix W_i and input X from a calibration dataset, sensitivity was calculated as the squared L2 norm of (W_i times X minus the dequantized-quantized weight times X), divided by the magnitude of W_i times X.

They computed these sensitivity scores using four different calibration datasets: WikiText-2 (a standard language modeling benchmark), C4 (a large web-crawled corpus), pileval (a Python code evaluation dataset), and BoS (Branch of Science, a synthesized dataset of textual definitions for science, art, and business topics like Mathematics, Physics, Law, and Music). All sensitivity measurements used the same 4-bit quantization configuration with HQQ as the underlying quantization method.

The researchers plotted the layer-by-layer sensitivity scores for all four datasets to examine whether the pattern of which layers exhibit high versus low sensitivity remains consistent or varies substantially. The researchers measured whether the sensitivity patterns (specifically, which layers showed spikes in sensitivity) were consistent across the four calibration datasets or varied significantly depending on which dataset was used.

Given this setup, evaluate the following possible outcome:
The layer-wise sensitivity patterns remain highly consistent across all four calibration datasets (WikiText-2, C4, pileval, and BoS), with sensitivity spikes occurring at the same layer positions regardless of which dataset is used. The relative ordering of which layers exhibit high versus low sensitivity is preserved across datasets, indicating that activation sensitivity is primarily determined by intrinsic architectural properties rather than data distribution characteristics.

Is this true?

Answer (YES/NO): YES